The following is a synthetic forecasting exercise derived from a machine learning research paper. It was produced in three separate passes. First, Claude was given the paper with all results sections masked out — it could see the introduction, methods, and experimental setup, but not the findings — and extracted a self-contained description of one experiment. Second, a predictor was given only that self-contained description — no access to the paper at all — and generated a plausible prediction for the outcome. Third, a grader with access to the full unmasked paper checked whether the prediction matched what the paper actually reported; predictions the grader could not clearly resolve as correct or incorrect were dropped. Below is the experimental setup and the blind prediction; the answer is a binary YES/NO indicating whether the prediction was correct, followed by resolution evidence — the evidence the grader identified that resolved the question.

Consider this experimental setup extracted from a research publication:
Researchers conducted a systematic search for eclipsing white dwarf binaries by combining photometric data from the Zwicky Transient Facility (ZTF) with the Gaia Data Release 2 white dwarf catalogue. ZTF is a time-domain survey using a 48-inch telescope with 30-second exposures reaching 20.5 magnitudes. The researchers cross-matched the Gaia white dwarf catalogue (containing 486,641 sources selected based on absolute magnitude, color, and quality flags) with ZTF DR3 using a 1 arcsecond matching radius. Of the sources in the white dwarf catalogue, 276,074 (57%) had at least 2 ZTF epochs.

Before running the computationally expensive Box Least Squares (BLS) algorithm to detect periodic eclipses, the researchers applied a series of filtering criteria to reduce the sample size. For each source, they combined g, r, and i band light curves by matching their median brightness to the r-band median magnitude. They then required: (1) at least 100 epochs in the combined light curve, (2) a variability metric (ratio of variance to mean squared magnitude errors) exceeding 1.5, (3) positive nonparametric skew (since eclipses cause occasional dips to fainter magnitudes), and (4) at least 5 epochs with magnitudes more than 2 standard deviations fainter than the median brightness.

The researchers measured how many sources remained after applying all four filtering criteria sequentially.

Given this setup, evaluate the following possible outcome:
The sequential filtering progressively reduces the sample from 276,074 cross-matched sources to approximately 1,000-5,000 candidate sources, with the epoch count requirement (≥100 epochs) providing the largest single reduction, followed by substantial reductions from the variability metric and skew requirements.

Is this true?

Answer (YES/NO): NO